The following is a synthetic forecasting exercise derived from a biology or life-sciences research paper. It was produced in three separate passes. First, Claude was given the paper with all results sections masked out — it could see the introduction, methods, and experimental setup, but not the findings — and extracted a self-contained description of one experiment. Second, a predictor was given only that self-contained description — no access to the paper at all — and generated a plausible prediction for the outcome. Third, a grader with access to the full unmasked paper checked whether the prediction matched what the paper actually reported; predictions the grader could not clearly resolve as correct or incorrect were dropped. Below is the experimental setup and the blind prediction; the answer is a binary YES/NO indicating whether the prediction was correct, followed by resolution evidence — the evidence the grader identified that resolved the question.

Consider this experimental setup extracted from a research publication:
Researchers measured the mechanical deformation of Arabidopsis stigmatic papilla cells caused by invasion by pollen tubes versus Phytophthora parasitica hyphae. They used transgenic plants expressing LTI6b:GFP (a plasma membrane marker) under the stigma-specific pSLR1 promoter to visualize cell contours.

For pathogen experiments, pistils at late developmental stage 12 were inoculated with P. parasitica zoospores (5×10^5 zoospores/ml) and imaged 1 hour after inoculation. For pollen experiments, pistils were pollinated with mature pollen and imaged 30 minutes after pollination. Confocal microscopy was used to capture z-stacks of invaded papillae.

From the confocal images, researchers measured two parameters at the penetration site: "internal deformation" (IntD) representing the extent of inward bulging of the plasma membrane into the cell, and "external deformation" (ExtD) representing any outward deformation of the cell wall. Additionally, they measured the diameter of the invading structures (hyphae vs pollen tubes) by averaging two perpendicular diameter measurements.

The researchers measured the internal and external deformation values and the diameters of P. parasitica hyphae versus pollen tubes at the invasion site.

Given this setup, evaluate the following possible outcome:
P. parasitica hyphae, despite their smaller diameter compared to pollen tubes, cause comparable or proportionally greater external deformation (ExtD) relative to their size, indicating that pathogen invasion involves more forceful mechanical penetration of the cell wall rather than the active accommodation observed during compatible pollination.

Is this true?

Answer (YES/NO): YES